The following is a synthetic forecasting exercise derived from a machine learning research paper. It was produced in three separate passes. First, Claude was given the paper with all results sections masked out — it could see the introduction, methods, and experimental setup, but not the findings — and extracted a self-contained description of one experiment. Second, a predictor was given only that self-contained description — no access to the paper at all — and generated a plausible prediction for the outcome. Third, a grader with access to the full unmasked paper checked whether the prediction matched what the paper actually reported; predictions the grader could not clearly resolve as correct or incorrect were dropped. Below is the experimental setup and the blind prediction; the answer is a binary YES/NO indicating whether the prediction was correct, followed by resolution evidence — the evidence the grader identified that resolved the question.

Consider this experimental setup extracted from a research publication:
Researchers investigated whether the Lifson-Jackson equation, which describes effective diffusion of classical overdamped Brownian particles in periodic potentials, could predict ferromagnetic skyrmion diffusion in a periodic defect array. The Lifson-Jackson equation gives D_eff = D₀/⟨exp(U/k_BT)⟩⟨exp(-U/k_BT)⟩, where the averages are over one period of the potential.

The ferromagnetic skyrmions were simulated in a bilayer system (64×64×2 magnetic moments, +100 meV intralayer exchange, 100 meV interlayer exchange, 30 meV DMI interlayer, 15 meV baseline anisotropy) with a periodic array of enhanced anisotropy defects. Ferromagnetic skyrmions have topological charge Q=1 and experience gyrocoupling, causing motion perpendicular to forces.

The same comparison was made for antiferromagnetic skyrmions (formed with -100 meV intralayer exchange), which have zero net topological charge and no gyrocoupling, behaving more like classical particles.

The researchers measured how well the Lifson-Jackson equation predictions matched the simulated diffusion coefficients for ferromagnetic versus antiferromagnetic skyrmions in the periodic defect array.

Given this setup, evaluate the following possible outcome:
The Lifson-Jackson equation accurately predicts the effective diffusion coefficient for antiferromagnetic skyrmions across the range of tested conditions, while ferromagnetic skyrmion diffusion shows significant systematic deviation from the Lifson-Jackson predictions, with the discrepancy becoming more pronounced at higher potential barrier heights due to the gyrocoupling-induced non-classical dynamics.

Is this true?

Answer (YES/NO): NO